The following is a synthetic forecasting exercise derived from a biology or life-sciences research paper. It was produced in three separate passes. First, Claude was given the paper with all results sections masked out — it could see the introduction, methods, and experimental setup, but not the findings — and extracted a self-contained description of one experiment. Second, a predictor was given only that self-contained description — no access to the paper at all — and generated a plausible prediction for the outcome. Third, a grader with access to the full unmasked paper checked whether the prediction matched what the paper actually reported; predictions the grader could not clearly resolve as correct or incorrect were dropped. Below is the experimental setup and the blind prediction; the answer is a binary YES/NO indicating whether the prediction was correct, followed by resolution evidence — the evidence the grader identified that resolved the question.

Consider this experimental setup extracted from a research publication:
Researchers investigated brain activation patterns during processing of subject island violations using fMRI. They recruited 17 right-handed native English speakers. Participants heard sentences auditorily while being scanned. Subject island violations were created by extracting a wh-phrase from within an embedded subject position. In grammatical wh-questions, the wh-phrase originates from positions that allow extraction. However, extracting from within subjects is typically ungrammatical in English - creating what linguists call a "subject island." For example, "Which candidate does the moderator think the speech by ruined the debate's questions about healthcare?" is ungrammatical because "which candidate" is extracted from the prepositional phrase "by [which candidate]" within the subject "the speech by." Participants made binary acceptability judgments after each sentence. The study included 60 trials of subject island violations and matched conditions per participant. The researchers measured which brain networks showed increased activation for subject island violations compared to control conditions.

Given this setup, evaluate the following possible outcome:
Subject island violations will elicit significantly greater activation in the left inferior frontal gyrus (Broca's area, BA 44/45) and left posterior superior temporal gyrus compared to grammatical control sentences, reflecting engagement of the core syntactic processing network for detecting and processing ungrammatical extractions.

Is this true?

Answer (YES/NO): NO